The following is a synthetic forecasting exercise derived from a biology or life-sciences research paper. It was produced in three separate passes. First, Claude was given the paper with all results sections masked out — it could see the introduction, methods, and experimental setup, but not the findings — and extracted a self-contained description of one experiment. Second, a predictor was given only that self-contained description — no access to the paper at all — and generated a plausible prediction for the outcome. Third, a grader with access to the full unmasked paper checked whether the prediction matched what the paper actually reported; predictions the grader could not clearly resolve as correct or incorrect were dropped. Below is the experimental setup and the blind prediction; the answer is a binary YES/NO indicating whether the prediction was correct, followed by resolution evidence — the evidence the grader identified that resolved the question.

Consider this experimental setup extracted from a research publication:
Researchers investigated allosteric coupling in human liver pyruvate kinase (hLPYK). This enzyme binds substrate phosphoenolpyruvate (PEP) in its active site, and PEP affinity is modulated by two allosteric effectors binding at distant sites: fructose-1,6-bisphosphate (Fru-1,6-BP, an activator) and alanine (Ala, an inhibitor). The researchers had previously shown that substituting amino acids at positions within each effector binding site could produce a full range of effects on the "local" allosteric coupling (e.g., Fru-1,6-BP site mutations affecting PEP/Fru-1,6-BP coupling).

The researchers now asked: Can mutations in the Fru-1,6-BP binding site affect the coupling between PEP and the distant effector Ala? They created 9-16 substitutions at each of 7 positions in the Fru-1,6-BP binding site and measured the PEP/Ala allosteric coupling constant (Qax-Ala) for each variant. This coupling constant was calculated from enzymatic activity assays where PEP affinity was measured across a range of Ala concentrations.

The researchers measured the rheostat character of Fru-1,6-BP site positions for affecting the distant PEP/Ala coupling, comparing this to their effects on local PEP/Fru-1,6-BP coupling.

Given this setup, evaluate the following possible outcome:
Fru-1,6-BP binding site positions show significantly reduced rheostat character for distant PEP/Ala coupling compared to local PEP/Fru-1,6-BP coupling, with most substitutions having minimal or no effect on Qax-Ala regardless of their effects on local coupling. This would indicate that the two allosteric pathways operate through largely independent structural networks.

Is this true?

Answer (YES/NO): NO